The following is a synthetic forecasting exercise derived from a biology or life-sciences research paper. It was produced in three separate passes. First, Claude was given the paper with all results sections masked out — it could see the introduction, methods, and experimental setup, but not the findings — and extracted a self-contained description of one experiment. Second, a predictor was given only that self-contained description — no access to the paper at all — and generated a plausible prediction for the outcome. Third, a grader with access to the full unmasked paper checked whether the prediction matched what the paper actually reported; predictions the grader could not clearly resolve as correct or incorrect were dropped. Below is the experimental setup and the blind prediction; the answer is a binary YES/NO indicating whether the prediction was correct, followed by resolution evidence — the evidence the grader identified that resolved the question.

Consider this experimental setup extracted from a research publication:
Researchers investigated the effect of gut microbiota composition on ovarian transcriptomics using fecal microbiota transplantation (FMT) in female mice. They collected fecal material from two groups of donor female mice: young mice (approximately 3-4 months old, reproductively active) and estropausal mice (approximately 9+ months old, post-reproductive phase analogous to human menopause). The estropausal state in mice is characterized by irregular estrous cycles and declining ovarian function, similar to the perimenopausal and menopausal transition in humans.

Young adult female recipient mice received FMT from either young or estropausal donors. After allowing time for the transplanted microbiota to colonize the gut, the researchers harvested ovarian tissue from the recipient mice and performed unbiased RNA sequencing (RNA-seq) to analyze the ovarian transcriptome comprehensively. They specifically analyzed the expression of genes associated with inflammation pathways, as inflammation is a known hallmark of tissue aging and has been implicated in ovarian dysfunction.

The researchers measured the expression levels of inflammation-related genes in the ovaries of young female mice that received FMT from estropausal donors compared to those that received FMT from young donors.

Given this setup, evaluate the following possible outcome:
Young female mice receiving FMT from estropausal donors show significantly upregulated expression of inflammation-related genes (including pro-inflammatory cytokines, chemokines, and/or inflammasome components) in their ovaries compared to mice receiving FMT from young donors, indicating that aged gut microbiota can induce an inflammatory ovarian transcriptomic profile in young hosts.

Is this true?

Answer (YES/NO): NO